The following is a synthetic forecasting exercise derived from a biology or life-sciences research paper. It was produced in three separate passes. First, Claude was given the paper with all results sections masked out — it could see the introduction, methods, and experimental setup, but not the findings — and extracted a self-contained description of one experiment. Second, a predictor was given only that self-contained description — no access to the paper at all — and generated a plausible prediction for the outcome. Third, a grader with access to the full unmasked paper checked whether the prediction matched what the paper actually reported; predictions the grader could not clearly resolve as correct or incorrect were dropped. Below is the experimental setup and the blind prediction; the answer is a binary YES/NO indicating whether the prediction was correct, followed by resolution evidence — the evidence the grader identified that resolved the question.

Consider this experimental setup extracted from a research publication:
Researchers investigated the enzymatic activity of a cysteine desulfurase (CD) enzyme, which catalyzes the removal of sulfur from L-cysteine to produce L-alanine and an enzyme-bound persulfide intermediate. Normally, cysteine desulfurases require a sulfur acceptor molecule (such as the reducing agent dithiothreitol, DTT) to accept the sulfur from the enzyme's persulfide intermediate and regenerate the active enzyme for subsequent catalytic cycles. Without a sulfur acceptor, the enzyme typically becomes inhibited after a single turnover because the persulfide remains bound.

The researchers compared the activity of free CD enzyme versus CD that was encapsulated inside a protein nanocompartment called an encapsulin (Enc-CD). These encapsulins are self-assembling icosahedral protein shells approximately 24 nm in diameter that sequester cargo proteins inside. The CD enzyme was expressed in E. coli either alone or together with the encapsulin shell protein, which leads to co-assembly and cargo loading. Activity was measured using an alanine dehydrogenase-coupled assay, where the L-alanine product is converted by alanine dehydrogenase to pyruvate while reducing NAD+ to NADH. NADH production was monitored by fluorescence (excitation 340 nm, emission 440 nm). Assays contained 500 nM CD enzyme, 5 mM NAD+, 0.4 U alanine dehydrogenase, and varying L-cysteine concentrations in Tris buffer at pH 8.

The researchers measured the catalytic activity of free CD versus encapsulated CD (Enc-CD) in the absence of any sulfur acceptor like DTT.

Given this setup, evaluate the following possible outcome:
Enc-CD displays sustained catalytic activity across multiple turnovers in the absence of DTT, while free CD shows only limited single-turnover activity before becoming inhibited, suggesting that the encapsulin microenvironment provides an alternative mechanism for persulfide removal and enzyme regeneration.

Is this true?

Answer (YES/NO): NO